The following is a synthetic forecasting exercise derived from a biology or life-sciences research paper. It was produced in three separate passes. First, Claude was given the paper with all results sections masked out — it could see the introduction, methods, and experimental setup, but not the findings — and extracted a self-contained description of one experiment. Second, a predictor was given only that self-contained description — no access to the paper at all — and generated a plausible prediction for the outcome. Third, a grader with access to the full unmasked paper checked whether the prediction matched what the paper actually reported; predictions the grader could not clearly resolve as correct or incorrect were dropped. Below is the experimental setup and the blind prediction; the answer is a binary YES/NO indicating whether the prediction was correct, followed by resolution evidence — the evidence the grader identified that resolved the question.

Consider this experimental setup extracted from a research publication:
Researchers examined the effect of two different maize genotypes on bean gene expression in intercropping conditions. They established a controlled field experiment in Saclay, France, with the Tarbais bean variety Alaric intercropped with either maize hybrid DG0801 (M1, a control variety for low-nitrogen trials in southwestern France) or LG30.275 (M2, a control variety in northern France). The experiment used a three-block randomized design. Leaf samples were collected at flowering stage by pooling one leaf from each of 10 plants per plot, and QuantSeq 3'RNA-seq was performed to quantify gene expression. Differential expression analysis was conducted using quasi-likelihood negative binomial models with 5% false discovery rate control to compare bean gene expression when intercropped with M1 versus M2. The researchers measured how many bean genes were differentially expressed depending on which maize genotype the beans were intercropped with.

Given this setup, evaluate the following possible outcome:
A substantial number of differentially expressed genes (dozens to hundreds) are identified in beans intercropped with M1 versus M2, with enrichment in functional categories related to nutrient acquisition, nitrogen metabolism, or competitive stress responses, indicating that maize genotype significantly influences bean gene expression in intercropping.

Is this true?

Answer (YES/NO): NO